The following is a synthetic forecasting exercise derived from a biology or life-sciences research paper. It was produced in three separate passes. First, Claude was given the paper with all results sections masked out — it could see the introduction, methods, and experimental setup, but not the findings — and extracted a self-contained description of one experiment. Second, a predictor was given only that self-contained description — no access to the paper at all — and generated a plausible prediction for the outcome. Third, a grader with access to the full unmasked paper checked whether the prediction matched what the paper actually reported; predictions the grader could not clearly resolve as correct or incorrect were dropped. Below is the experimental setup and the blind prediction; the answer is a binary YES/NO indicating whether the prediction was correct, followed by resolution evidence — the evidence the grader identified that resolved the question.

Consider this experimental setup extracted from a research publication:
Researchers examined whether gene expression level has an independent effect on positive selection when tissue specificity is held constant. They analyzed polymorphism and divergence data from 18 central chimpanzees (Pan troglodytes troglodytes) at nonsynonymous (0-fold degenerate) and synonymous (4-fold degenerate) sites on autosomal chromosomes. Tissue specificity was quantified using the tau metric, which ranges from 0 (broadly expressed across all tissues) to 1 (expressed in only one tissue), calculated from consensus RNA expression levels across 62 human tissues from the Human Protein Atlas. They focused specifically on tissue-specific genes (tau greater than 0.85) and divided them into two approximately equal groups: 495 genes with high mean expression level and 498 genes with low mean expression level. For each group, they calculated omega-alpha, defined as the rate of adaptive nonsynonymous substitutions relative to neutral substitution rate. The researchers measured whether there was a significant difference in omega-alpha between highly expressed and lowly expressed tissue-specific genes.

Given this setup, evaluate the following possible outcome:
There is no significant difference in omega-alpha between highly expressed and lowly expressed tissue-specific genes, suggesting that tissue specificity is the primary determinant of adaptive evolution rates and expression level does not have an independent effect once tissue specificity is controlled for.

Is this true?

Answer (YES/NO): NO